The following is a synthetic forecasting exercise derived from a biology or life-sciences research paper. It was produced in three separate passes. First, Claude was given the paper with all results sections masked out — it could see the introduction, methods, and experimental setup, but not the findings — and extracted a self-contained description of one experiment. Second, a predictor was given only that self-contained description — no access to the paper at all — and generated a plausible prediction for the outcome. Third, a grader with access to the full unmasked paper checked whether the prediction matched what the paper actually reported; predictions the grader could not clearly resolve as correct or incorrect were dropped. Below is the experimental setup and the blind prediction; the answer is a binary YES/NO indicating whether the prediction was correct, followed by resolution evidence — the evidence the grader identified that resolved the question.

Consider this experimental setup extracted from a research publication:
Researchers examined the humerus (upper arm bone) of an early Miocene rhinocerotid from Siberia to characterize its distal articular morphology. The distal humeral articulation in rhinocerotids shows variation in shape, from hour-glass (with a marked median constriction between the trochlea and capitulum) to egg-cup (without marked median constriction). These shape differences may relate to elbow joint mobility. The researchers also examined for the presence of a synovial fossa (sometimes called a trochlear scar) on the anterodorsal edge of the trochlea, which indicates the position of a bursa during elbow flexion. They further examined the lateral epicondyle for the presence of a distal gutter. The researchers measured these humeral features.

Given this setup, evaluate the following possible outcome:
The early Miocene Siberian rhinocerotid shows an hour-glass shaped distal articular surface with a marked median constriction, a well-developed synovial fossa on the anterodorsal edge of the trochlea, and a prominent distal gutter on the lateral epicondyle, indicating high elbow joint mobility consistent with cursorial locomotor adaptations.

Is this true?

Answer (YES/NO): NO